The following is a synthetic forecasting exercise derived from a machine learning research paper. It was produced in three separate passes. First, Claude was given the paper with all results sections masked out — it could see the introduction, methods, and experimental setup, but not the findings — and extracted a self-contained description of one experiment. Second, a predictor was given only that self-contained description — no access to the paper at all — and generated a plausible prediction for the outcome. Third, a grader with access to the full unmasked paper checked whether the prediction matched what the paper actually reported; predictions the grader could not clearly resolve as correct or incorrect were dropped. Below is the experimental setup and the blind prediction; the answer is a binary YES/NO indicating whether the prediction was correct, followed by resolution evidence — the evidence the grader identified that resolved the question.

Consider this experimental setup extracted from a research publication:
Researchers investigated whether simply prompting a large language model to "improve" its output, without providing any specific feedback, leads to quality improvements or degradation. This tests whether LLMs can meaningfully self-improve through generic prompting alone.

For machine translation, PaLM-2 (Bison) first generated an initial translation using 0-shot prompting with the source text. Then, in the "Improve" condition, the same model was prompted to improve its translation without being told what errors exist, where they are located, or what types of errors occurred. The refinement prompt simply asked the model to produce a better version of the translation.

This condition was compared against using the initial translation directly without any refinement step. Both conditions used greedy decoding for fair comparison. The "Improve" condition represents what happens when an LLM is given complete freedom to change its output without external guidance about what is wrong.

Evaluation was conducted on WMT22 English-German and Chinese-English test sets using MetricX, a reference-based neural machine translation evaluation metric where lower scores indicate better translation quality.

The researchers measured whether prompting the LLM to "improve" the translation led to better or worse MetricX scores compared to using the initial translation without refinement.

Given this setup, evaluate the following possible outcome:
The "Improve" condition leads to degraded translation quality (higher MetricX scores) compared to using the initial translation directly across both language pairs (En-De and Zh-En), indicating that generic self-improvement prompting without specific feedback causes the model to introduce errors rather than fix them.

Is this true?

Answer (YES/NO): NO